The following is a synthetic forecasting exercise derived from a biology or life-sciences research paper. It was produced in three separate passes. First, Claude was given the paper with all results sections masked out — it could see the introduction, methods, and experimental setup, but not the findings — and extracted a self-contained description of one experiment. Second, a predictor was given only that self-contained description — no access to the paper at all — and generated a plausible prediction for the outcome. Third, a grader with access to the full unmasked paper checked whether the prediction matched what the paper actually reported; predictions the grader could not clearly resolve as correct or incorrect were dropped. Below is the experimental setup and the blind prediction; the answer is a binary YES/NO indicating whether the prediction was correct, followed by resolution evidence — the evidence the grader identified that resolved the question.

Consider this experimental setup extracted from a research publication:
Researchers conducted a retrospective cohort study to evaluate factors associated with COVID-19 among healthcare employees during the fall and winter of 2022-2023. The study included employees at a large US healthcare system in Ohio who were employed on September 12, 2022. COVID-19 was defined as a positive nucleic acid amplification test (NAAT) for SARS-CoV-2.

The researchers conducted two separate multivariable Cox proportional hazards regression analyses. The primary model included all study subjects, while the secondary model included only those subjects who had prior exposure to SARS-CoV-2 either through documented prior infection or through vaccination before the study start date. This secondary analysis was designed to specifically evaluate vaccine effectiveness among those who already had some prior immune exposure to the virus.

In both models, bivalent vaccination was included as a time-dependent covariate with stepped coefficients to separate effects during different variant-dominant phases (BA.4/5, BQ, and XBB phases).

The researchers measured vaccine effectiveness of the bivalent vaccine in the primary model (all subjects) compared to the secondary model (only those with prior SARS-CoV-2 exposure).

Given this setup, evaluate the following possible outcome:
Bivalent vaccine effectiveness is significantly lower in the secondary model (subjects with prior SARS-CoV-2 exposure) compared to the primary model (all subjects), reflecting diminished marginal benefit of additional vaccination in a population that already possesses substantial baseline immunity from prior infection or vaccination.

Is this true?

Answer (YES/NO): YES